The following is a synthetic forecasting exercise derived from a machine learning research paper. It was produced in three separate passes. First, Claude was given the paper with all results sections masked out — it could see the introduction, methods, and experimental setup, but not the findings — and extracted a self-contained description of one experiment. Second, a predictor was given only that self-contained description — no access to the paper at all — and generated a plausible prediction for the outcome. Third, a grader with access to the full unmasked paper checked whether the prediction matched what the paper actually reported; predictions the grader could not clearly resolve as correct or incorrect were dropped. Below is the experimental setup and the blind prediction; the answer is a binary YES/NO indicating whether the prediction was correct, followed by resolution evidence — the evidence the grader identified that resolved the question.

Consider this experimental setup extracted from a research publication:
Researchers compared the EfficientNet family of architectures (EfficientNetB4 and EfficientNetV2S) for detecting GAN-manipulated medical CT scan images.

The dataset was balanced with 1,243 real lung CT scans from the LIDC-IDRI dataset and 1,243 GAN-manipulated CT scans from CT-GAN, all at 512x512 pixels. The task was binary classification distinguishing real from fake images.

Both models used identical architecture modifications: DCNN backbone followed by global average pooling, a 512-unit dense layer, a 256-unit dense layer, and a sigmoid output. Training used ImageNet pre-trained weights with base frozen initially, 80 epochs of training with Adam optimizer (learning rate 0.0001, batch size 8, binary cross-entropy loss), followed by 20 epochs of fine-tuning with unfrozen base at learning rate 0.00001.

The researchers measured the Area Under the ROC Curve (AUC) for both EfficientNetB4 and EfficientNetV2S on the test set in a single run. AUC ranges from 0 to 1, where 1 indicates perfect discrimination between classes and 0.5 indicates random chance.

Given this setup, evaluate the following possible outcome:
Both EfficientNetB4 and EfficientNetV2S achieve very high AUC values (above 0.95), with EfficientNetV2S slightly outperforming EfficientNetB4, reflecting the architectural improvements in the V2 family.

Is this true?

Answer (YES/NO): NO